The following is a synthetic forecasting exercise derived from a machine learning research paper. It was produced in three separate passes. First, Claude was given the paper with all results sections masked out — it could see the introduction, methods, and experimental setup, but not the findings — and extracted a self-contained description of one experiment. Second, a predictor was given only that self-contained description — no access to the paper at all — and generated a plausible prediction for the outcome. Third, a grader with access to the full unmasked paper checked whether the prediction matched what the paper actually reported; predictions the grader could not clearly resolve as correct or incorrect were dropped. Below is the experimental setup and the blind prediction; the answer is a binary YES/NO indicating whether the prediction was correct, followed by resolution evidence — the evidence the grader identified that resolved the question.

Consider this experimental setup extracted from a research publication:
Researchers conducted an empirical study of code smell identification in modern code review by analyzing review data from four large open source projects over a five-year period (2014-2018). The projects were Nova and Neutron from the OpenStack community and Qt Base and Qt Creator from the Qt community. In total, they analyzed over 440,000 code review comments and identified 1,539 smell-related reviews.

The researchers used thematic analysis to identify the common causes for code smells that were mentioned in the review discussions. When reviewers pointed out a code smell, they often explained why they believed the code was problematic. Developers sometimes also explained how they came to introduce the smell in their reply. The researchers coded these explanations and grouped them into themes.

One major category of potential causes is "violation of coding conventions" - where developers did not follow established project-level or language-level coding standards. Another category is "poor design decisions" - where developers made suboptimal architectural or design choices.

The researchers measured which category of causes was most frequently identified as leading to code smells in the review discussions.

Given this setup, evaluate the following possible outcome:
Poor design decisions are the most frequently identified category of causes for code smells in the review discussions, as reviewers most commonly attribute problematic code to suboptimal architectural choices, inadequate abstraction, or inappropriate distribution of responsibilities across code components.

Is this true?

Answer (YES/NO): NO